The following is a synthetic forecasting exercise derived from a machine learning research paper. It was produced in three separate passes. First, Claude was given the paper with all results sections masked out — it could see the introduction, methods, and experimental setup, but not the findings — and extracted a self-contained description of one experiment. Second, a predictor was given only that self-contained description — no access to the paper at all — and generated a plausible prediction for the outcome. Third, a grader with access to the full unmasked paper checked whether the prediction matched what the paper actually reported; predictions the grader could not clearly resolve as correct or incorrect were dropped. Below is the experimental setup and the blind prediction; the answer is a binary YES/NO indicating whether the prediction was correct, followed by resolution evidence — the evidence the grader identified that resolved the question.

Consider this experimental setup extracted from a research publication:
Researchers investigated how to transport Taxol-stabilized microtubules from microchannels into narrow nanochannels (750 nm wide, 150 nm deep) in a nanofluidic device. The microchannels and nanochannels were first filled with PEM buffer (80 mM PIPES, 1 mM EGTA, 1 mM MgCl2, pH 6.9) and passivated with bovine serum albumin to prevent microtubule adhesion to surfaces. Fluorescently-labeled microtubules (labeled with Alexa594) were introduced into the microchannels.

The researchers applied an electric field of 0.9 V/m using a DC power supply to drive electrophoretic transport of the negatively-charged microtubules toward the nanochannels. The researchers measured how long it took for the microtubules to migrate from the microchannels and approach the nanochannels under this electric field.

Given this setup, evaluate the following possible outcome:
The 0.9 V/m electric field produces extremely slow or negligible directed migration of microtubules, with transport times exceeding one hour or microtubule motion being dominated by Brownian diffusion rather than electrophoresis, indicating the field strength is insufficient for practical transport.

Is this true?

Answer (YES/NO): NO